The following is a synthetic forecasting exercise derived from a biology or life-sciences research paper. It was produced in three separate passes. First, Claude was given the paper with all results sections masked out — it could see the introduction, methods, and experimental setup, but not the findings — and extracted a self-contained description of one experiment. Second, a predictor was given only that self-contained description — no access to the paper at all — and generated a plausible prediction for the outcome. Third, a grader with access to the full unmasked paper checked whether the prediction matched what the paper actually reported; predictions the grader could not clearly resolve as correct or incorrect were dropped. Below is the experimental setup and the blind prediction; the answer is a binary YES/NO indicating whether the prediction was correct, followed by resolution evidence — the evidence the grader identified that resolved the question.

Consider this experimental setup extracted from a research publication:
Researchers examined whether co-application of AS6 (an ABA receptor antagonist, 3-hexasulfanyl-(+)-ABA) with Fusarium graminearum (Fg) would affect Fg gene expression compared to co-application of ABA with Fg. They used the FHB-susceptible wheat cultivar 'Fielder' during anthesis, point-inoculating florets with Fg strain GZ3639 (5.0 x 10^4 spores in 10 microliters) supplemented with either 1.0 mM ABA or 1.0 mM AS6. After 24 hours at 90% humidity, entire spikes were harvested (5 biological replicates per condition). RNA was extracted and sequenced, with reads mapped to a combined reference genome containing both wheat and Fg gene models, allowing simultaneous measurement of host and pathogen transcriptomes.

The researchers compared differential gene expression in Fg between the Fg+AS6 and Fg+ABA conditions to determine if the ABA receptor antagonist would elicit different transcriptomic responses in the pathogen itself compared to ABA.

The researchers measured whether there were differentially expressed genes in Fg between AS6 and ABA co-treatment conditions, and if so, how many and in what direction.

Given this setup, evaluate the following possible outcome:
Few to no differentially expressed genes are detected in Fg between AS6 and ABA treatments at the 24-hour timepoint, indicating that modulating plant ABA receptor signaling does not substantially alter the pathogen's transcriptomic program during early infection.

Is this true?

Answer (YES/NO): NO